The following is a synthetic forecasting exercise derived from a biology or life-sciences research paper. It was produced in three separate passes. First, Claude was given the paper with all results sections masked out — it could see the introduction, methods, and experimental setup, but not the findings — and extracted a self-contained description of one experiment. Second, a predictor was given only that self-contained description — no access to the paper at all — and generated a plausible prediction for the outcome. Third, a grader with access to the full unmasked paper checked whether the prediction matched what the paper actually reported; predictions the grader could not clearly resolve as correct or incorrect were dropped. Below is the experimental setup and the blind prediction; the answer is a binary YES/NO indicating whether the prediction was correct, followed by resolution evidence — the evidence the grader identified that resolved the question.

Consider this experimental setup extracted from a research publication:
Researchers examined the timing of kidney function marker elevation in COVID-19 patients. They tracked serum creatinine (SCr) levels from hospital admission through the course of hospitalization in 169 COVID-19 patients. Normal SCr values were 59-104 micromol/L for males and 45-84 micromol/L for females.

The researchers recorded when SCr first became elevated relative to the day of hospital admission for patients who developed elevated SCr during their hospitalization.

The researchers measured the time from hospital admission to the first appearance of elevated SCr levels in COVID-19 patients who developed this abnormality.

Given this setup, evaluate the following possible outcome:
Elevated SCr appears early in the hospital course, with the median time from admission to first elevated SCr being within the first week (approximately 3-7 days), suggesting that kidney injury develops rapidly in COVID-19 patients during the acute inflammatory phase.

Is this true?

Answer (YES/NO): YES